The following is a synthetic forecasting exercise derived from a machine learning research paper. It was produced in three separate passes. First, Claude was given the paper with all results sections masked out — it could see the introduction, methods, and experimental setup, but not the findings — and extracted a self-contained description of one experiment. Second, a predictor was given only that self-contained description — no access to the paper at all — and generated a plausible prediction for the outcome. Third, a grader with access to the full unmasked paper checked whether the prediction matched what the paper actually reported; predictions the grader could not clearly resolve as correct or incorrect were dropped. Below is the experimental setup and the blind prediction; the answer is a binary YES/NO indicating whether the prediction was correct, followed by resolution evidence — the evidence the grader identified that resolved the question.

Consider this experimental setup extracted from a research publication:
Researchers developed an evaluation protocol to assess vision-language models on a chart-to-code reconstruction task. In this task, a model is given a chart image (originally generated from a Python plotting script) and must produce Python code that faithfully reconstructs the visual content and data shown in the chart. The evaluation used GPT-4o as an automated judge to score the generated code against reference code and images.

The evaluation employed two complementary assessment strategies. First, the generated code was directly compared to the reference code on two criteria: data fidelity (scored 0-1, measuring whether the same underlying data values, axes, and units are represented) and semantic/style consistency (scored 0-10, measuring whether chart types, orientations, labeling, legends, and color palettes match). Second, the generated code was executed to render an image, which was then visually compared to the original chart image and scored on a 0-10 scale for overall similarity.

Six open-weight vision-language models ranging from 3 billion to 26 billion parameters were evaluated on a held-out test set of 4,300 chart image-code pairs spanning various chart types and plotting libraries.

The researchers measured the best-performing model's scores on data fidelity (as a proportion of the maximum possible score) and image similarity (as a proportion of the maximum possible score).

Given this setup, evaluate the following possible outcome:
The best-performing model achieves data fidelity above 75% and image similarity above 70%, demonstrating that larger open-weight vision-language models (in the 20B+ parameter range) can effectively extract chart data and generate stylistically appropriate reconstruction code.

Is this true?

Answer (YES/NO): NO